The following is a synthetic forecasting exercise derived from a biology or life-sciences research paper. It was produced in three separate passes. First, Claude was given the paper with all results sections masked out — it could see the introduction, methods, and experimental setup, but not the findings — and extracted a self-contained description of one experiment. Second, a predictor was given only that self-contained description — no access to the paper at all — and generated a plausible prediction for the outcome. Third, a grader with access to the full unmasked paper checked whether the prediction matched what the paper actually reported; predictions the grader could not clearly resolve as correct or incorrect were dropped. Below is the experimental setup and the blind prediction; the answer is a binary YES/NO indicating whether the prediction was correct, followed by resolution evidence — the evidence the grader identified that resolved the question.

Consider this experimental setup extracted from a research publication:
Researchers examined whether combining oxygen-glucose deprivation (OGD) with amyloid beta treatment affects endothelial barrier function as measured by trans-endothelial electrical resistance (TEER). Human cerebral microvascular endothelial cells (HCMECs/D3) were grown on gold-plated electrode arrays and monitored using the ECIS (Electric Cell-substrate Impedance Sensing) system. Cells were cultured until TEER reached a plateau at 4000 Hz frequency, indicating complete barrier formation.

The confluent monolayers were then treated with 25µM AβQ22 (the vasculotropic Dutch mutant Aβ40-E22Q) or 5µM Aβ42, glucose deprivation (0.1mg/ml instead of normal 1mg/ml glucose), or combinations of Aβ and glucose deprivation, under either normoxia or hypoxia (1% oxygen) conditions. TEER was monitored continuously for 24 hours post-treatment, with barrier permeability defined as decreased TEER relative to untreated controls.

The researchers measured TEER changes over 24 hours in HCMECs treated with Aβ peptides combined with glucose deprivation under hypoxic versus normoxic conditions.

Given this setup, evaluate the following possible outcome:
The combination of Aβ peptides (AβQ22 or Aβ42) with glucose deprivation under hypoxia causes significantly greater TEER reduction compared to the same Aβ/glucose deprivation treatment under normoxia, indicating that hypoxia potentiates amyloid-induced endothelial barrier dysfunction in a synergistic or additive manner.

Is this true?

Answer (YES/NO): YES